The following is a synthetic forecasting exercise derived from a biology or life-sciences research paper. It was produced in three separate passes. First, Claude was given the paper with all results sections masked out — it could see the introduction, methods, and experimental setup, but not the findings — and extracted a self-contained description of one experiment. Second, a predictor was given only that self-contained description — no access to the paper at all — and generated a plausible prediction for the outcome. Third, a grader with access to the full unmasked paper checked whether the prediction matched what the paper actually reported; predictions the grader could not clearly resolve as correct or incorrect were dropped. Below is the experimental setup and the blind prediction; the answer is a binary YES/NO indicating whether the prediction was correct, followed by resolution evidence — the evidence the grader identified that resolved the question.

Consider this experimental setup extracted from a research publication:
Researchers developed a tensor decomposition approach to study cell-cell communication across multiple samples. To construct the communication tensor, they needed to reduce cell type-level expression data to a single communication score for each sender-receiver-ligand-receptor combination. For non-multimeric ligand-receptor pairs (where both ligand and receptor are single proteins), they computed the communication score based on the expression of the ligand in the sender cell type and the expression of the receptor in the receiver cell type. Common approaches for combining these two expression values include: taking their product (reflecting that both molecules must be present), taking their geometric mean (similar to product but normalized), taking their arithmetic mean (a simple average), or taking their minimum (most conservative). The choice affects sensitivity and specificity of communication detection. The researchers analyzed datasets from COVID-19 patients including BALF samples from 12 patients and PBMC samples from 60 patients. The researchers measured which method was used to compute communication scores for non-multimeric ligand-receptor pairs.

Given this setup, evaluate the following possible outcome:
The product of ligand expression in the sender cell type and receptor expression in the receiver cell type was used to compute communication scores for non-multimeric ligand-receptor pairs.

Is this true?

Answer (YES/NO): NO